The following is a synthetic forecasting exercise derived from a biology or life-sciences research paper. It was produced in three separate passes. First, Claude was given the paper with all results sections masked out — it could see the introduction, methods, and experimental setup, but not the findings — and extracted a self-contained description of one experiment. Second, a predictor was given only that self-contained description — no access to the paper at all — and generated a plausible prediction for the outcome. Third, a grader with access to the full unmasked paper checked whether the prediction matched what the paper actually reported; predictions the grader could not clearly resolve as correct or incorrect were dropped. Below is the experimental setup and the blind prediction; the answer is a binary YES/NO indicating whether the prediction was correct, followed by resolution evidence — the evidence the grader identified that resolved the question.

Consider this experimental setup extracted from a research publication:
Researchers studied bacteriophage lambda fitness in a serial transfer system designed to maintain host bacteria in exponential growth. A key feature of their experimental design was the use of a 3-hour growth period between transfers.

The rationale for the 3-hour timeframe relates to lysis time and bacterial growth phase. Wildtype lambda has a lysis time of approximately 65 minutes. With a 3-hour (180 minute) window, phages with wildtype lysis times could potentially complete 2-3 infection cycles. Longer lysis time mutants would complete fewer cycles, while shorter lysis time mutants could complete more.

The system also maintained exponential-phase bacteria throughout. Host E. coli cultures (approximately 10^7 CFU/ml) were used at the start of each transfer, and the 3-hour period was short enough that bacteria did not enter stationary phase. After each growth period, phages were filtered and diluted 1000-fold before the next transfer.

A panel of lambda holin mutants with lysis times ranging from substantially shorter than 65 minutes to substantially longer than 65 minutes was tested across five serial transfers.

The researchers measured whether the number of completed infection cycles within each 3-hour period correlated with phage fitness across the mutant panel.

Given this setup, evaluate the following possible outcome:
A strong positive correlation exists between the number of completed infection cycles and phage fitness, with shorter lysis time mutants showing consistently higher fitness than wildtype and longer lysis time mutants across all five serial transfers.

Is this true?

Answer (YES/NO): NO